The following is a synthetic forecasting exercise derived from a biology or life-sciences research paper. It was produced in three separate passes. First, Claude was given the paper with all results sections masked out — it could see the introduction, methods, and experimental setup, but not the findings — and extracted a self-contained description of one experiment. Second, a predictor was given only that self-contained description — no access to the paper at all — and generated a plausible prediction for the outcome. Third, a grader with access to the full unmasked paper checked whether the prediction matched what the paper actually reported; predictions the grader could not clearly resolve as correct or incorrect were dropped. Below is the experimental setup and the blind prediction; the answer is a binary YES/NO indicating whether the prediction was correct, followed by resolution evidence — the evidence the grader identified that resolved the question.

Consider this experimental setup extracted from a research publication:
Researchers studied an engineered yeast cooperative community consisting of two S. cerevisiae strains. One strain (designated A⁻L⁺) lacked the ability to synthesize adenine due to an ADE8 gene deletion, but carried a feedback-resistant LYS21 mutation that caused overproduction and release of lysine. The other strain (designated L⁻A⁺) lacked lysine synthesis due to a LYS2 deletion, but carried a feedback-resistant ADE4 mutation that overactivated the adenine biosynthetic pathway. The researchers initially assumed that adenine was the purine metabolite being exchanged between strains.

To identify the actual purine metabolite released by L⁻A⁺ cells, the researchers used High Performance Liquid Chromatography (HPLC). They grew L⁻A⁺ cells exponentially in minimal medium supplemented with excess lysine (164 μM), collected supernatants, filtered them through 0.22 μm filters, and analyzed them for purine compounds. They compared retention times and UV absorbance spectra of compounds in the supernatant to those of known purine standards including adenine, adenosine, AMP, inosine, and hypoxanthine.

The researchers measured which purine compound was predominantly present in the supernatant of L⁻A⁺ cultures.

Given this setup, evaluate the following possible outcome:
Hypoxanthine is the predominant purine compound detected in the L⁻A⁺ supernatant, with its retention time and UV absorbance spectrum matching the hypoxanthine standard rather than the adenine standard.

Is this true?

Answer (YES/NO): YES